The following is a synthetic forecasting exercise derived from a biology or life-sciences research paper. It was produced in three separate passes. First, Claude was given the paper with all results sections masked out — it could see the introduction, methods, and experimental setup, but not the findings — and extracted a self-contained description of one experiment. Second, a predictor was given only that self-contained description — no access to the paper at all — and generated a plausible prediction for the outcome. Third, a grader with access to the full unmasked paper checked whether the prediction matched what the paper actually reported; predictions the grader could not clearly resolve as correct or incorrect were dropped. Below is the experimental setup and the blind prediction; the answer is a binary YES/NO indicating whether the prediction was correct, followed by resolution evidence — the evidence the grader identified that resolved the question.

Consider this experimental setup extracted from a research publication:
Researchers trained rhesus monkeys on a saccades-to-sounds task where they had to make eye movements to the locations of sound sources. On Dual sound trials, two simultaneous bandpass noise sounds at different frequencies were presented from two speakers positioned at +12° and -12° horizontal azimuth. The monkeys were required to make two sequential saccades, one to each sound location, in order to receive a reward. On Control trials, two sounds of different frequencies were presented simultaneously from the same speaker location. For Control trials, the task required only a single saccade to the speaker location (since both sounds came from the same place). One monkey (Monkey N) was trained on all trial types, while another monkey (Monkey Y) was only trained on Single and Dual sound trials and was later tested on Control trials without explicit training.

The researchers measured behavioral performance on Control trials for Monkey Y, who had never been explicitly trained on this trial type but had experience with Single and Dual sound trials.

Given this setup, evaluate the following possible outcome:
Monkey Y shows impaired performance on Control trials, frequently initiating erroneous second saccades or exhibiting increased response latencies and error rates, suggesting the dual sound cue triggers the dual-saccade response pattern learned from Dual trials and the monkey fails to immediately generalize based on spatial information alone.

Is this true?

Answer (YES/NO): NO